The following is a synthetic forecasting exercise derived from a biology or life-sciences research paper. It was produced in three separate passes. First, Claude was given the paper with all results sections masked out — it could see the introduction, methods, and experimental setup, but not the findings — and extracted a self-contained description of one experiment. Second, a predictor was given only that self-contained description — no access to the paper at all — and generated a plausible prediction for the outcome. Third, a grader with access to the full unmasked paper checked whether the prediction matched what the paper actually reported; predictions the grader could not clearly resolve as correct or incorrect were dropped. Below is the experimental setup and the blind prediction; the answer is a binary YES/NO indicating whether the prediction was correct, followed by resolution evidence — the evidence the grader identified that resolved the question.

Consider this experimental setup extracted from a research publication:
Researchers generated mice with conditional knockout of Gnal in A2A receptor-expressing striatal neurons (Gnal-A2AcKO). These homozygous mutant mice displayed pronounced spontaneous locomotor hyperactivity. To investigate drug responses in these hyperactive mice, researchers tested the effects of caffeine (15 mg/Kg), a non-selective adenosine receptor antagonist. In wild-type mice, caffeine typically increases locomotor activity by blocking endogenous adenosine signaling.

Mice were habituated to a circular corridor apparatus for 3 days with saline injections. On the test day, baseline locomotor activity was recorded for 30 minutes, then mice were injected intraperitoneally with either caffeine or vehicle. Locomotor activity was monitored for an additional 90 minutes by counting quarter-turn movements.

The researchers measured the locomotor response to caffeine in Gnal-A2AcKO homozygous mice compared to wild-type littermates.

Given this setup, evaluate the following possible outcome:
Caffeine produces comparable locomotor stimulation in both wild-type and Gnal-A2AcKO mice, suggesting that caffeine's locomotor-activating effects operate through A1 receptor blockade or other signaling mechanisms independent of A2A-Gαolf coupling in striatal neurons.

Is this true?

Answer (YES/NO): NO